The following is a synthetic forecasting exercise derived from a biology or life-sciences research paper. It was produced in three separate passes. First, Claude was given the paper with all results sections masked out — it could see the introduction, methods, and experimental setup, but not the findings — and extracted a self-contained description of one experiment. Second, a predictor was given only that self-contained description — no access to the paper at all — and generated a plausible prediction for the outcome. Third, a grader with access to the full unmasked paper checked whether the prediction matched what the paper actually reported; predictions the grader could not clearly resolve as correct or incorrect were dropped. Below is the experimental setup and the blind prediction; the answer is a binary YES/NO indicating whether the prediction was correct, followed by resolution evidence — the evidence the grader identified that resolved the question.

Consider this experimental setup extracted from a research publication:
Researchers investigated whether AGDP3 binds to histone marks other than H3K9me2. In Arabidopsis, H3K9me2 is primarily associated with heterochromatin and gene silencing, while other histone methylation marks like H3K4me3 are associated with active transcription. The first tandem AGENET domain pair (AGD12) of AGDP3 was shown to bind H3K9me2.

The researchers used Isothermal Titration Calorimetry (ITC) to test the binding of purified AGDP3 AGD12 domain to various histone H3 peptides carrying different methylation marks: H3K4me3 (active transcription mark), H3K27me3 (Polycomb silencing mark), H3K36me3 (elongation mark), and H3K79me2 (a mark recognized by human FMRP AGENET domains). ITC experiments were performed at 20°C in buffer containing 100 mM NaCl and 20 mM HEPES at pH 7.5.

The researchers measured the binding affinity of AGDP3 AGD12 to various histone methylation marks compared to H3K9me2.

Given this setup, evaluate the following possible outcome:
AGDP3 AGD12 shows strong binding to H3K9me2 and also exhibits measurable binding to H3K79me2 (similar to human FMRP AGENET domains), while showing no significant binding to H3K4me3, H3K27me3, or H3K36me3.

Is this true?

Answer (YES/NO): NO